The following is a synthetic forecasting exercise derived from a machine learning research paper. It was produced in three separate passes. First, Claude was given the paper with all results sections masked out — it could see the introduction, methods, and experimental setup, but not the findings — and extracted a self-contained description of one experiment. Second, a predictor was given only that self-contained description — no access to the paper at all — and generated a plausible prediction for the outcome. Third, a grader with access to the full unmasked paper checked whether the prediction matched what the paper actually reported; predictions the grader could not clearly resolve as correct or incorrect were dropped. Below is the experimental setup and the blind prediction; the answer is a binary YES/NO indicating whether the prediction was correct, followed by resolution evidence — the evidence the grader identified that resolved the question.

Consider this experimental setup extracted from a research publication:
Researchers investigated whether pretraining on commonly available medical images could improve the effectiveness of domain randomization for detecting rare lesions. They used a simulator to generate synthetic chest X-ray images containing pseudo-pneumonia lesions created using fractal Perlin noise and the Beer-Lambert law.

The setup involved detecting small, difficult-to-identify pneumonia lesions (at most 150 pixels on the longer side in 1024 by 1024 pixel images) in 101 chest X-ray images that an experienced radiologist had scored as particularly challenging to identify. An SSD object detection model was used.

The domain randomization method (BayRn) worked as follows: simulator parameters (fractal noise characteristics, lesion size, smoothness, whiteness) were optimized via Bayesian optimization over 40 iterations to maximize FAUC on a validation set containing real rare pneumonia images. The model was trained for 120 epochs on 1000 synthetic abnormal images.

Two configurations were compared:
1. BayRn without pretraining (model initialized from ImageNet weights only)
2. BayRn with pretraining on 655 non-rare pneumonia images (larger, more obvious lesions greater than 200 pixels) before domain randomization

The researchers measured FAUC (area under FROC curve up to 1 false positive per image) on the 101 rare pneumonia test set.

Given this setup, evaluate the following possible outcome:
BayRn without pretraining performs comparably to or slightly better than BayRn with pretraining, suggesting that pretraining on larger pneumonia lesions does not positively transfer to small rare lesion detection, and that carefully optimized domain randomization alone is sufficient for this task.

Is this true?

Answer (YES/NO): NO